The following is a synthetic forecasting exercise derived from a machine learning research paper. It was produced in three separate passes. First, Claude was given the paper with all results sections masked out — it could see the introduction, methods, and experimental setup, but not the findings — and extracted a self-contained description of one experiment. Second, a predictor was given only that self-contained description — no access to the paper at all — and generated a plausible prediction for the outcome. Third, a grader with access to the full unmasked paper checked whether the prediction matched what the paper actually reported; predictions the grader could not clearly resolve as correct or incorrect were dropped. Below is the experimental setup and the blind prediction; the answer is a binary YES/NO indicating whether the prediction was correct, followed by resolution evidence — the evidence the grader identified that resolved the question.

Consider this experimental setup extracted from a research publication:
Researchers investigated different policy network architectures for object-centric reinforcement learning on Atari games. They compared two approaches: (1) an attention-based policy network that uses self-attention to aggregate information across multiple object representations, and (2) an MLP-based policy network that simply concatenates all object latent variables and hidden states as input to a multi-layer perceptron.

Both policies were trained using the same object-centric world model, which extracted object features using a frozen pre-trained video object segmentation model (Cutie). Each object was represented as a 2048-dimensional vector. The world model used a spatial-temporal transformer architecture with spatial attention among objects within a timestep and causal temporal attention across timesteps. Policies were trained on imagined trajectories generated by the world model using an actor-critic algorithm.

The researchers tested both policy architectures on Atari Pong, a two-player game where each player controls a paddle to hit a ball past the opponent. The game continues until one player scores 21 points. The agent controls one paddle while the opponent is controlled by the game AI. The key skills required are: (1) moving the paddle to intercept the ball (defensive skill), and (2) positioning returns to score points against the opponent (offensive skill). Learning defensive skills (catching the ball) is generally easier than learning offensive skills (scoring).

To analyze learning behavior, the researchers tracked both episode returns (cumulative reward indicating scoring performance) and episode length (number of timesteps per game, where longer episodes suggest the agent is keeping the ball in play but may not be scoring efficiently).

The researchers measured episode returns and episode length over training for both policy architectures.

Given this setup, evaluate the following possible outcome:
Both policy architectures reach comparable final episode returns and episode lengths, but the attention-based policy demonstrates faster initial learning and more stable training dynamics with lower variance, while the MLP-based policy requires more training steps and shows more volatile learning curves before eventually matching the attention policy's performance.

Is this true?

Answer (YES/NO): NO